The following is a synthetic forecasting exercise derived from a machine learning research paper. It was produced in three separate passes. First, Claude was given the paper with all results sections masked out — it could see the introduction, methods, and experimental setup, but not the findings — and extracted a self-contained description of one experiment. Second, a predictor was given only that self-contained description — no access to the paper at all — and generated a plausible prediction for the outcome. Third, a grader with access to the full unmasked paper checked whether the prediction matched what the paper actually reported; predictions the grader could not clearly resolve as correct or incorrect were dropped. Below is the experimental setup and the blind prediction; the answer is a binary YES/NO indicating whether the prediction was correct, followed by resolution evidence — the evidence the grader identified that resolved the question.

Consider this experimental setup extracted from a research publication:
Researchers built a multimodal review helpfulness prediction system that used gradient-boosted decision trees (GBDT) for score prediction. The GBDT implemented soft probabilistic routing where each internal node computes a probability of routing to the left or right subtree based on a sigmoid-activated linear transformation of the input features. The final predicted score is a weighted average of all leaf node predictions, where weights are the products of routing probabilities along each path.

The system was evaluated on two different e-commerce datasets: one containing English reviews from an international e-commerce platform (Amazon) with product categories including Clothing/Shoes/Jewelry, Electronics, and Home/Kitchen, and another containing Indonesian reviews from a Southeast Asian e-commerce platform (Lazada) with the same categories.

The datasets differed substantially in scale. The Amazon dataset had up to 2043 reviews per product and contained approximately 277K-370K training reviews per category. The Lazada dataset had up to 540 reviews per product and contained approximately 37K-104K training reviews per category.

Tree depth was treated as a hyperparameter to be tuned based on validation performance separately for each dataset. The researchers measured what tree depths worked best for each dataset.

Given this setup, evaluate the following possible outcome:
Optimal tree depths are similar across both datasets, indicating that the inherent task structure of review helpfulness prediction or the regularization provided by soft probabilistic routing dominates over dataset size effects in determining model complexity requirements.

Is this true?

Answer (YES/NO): NO